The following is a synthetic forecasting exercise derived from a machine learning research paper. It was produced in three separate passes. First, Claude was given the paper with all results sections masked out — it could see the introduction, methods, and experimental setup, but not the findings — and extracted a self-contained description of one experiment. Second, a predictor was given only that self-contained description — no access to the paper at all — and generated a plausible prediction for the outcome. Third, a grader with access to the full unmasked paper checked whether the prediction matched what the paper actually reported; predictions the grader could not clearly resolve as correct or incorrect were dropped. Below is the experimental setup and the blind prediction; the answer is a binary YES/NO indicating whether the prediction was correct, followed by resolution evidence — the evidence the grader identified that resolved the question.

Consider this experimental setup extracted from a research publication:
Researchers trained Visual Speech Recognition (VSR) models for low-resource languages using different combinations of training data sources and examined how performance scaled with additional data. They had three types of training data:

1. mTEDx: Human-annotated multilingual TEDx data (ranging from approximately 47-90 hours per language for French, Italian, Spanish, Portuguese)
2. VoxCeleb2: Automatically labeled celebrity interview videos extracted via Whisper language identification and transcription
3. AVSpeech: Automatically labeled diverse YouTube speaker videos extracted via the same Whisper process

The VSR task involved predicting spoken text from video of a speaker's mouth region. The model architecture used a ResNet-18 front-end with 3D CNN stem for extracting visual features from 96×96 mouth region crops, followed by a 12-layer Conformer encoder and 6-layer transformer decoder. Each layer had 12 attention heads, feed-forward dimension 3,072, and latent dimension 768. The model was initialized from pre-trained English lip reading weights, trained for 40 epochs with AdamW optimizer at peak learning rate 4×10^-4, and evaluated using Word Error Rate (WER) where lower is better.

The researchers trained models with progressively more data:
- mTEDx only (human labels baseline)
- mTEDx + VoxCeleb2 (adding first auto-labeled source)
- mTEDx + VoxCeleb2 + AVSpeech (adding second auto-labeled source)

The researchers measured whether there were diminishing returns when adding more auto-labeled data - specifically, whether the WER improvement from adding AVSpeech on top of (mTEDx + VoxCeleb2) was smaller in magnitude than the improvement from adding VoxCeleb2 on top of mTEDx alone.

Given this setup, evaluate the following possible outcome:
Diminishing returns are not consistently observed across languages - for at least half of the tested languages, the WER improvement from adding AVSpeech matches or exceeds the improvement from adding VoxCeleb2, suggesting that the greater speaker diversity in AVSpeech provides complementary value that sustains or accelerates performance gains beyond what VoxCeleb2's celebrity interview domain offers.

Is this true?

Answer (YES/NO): YES